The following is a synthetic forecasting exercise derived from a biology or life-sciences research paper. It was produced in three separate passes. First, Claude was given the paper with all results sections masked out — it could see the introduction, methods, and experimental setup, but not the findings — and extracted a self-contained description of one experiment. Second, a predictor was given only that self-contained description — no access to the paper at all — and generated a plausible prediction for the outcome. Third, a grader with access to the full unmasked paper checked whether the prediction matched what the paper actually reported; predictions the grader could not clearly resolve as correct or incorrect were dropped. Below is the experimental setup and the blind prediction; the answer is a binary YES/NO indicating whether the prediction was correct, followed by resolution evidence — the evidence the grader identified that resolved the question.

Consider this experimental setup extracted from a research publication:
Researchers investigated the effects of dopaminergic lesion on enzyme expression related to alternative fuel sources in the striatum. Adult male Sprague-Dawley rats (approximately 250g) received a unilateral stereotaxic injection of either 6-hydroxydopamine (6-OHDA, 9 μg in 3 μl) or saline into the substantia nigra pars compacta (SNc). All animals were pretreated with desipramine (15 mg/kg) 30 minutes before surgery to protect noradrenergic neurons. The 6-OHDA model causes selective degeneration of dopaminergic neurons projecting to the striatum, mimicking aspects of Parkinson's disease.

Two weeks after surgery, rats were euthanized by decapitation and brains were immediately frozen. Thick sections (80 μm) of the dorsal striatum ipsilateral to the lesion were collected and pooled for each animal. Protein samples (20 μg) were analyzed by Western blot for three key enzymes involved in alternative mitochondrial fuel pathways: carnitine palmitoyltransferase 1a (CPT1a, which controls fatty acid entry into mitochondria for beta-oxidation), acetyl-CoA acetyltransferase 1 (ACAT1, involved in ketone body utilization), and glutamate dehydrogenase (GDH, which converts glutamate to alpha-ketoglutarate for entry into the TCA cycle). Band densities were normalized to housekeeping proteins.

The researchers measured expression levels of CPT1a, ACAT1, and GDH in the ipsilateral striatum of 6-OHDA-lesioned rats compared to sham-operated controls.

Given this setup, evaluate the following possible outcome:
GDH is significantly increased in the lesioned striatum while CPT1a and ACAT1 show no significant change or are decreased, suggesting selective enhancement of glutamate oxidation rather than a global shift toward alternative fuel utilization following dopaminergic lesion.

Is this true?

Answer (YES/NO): NO